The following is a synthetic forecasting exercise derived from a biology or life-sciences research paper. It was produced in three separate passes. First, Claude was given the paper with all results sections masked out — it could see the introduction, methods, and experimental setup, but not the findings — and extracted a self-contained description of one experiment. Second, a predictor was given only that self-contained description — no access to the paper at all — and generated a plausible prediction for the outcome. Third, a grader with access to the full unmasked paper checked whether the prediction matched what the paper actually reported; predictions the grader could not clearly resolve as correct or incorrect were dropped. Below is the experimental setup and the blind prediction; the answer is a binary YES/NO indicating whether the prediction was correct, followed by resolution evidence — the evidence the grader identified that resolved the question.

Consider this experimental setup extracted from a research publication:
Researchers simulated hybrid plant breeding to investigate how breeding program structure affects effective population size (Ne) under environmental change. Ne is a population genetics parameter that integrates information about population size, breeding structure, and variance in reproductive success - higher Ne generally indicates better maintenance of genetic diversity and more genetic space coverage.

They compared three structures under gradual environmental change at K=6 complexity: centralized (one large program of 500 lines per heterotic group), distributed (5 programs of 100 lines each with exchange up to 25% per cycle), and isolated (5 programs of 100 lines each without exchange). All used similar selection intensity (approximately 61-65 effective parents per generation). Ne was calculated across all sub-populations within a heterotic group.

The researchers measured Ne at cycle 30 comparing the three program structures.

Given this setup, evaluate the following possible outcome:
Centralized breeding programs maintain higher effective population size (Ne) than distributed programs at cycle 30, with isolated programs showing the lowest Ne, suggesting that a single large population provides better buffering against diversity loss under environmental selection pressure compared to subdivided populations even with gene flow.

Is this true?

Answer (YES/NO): YES